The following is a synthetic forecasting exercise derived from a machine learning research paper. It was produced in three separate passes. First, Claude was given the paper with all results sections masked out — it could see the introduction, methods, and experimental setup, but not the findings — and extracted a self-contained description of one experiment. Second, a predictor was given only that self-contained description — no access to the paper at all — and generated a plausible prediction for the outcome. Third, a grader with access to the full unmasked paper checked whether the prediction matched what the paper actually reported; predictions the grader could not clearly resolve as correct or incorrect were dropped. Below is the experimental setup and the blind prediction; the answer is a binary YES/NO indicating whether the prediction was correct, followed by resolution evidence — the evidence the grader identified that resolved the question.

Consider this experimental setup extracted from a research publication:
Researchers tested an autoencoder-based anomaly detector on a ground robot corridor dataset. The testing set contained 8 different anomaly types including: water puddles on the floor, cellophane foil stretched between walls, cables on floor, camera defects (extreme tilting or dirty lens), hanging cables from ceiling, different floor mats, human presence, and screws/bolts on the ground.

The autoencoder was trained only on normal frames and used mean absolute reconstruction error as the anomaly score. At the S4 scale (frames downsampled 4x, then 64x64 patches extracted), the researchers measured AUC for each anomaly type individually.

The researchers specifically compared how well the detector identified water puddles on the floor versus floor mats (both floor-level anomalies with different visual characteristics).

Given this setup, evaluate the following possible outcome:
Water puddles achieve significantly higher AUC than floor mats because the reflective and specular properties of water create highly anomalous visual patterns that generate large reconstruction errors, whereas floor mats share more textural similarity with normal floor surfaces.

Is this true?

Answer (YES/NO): YES